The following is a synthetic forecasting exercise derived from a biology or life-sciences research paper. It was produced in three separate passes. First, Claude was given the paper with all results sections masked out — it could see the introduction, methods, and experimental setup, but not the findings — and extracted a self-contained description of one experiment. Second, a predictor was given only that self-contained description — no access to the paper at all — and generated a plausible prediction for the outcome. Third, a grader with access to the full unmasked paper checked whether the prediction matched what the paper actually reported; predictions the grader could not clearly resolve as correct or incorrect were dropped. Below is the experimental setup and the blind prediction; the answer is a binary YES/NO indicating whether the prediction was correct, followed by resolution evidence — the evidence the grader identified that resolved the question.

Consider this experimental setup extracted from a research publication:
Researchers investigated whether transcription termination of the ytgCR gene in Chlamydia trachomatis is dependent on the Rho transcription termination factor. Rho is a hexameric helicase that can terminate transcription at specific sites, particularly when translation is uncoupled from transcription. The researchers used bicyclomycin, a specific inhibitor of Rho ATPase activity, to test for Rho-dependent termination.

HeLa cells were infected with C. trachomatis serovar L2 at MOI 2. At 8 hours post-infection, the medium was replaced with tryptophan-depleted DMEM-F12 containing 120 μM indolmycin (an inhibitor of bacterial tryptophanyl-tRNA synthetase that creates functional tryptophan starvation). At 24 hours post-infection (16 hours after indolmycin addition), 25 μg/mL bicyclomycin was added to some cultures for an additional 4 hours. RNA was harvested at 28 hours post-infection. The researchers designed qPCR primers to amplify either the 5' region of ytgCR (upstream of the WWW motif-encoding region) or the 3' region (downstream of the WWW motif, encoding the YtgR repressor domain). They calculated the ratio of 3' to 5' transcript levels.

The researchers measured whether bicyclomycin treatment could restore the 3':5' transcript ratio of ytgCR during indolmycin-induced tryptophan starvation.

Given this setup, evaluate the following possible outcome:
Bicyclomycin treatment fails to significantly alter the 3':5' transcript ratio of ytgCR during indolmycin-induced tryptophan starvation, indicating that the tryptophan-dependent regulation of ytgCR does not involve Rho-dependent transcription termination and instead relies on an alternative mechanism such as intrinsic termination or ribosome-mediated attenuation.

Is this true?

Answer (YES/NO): YES